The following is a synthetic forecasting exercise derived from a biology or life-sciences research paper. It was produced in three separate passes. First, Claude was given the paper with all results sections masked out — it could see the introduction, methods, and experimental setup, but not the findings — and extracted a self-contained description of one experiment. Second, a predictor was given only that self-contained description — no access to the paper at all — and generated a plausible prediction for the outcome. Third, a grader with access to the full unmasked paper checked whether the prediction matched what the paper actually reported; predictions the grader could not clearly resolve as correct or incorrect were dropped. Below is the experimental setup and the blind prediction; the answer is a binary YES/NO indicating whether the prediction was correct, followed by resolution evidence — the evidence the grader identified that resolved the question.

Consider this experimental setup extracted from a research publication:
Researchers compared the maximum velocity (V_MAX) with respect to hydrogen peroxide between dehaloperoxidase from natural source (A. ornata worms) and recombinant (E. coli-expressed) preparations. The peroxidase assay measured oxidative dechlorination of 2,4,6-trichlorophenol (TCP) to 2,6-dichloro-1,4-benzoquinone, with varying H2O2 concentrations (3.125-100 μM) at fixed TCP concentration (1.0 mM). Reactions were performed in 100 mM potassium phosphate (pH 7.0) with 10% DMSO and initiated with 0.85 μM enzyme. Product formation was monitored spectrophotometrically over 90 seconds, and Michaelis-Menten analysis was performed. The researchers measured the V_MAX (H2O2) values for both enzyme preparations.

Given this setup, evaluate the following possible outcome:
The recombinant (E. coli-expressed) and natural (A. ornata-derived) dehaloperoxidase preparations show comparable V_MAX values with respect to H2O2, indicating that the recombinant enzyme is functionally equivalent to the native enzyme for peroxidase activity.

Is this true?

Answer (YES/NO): YES